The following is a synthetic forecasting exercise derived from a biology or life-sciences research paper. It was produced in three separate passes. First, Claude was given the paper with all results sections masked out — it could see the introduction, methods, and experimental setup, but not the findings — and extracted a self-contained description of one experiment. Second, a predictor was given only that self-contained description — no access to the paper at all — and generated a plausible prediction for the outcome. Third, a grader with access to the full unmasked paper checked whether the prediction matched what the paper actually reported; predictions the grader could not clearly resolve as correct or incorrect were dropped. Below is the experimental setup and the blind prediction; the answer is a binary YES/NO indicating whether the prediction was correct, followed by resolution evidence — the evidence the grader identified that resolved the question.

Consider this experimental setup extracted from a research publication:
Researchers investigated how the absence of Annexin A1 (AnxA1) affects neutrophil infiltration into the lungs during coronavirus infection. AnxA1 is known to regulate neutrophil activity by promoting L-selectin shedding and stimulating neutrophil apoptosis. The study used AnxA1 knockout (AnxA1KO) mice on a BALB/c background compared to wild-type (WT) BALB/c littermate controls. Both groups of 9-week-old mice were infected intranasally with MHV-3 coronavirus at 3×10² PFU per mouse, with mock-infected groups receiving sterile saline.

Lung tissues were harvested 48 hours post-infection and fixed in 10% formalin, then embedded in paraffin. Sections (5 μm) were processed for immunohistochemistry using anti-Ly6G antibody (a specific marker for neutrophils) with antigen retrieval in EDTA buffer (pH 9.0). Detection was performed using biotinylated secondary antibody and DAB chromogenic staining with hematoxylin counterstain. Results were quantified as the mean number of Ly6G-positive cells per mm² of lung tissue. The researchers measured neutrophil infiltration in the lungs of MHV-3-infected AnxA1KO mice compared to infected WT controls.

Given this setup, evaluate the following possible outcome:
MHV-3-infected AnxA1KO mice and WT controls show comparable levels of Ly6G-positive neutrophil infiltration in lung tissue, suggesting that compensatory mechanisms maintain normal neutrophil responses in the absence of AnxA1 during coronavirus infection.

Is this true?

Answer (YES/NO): NO